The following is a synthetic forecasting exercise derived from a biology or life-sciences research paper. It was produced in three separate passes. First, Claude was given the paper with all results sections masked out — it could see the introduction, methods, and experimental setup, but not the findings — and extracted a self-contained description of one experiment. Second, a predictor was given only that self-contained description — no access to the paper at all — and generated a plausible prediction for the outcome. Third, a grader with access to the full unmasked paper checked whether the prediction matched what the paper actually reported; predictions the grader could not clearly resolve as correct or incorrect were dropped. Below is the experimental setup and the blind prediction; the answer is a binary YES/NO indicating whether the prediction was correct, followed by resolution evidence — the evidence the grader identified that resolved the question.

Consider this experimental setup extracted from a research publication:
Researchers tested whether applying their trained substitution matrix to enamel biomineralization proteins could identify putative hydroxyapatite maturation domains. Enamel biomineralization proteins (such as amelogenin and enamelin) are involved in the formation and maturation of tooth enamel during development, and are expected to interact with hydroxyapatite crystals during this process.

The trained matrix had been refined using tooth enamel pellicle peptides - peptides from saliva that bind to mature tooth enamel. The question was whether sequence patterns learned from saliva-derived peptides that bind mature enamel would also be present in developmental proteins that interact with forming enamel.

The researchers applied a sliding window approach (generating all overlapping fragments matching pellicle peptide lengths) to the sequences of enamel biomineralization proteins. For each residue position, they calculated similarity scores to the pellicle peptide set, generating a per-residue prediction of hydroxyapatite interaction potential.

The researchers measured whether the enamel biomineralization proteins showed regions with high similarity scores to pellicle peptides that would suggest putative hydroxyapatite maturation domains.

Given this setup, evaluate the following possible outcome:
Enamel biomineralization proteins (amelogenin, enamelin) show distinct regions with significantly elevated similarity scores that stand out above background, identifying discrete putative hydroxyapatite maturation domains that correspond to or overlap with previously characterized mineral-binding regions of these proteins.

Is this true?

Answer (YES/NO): YES